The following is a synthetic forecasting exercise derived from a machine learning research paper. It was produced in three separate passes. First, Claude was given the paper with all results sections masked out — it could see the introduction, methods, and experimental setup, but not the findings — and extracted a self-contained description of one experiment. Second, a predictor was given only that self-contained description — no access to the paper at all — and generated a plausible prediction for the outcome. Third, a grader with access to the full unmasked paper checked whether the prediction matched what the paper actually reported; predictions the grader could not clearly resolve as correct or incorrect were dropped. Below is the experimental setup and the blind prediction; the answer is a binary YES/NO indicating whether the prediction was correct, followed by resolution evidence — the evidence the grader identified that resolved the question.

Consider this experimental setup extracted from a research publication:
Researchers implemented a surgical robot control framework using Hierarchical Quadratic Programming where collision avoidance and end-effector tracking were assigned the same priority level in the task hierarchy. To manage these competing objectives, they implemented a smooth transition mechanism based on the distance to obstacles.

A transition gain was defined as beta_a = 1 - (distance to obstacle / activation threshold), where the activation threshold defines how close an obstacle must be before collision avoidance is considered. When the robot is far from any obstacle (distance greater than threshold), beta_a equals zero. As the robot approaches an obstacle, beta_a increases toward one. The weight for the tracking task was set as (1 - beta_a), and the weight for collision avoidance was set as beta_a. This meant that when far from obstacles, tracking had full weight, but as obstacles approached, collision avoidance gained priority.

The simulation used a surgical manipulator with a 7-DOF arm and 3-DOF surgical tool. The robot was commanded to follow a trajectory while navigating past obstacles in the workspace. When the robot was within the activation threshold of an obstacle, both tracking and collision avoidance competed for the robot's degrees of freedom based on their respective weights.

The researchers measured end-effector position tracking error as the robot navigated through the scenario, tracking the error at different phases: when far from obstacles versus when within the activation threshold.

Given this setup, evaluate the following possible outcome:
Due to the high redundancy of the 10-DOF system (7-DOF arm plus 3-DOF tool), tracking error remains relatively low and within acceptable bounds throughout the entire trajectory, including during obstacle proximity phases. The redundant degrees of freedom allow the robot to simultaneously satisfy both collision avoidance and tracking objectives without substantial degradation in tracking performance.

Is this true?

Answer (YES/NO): NO